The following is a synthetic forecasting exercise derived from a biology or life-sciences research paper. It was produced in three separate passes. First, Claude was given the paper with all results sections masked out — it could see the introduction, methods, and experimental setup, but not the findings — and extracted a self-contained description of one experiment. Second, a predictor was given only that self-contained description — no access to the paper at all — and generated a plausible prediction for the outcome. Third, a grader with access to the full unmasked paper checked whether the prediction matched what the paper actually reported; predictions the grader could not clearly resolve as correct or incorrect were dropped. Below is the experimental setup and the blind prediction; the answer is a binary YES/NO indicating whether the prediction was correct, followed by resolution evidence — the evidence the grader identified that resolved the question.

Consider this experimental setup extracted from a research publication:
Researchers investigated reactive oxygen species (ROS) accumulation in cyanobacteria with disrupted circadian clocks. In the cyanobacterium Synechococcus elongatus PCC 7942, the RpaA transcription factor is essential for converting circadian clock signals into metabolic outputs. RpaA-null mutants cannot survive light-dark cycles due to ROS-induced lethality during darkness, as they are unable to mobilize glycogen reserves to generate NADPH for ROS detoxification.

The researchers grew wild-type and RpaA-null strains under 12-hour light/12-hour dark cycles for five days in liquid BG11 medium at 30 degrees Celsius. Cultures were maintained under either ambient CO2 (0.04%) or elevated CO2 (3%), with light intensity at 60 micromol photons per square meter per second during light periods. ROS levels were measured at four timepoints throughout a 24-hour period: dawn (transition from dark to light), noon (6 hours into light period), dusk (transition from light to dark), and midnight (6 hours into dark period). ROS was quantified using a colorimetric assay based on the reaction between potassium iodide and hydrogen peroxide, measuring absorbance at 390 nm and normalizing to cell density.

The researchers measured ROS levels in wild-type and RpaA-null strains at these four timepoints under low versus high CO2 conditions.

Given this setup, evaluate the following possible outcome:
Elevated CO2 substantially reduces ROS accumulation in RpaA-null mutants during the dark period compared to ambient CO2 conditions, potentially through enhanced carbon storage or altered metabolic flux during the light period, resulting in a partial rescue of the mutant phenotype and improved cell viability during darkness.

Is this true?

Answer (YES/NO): NO